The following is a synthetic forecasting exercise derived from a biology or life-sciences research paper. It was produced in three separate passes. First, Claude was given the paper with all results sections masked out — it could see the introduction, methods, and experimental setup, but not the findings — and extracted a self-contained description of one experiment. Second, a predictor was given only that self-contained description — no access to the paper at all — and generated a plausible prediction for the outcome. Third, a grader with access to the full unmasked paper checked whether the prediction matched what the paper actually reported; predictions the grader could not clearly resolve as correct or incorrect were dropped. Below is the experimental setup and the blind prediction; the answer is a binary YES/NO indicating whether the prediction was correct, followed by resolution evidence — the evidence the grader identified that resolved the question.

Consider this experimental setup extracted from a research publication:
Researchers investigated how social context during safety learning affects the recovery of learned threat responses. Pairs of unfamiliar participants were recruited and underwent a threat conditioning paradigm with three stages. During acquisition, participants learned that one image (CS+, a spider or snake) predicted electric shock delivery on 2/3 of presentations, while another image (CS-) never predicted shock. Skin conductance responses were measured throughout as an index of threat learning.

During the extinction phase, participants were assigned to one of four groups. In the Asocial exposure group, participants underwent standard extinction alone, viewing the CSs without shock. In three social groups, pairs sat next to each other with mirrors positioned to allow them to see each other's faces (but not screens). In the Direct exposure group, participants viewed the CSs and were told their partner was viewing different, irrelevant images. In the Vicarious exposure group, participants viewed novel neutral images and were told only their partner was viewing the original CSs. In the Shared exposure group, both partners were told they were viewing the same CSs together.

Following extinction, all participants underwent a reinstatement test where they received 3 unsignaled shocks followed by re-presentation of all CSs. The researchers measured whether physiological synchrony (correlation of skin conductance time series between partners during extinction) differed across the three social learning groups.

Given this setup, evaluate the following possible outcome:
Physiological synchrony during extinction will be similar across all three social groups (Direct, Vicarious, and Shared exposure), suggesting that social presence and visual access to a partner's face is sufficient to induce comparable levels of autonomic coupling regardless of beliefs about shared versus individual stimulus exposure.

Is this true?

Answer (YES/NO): YES